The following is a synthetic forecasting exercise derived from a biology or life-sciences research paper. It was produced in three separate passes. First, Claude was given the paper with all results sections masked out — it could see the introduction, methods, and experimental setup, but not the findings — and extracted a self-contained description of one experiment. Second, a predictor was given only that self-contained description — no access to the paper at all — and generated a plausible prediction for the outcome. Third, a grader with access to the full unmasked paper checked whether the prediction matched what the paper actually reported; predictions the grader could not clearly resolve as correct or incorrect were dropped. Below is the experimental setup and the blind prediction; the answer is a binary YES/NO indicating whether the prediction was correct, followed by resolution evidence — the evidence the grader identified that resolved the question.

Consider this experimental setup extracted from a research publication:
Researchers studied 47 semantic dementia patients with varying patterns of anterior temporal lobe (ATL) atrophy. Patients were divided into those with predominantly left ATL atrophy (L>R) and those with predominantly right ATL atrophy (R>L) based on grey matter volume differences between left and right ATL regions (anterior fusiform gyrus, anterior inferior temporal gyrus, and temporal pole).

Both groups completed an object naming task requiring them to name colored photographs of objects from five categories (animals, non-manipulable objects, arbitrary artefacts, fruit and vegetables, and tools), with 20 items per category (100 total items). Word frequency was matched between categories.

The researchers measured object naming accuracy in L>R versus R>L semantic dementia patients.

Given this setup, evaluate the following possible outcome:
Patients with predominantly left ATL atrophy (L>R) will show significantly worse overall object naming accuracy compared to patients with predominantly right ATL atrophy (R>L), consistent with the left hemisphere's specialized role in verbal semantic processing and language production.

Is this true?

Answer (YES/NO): YES